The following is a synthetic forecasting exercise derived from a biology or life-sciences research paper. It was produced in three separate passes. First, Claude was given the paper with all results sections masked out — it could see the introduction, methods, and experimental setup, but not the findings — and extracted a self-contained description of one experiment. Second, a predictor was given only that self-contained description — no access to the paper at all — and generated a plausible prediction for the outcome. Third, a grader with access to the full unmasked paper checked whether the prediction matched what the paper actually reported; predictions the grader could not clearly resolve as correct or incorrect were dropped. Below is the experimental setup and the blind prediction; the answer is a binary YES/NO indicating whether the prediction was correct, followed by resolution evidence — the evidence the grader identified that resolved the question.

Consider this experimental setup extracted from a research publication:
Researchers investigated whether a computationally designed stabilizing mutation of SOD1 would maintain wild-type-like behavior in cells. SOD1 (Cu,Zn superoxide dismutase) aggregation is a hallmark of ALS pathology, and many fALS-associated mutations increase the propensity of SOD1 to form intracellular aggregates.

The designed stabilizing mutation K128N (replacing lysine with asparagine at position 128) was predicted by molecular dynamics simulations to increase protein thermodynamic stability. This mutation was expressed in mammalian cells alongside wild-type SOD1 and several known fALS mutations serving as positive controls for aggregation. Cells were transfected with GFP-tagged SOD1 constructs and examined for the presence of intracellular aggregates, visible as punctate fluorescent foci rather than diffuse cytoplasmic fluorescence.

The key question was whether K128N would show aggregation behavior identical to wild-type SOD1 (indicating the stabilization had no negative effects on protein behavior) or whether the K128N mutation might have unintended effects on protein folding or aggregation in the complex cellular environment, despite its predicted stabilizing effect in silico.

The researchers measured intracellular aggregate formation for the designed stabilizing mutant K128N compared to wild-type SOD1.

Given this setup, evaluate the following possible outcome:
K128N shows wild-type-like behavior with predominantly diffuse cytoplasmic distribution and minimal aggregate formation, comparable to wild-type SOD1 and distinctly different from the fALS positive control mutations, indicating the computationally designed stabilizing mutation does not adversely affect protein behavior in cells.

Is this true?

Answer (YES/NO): YES